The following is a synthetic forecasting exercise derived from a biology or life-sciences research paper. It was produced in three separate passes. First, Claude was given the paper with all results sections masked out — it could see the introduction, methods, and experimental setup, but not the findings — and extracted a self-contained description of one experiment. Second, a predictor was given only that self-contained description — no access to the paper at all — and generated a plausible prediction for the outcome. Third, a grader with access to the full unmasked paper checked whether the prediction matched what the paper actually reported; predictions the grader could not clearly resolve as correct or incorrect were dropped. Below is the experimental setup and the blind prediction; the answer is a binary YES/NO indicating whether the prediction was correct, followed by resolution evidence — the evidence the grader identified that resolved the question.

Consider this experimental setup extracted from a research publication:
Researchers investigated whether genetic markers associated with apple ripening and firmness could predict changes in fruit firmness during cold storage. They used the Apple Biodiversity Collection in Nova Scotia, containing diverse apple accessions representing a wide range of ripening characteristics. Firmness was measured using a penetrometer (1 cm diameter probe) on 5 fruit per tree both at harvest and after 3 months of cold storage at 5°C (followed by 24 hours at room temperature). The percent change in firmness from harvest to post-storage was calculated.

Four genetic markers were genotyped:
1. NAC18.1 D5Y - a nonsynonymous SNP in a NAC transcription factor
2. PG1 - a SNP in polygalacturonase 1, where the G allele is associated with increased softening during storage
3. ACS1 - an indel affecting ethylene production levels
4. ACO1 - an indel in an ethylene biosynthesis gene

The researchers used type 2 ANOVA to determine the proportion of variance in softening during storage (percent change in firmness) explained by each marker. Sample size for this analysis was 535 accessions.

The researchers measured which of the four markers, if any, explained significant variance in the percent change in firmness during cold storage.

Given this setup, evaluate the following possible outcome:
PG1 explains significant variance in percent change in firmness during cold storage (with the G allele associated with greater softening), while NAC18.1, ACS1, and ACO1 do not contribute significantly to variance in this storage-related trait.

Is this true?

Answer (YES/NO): YES